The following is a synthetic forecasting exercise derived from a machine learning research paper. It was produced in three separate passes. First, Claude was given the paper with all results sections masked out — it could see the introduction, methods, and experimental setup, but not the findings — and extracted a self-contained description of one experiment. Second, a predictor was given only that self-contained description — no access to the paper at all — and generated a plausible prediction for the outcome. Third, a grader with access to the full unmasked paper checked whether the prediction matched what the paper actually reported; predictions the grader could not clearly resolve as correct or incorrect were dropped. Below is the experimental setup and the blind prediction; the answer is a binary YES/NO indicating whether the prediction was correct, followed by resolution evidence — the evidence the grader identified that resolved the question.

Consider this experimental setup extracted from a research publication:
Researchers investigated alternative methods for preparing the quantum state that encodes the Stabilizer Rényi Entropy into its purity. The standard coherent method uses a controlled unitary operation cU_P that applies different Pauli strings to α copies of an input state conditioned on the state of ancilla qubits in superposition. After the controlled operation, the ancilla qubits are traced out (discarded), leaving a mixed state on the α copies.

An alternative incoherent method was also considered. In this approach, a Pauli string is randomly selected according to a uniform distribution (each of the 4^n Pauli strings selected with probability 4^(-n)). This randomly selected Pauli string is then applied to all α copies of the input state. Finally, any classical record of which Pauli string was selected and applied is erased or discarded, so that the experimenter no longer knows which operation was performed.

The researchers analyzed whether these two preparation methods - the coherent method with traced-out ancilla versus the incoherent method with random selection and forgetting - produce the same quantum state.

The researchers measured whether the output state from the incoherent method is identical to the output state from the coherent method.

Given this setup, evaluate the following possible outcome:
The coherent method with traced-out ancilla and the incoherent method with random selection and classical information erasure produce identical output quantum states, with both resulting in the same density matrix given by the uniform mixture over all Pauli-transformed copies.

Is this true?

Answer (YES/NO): YES